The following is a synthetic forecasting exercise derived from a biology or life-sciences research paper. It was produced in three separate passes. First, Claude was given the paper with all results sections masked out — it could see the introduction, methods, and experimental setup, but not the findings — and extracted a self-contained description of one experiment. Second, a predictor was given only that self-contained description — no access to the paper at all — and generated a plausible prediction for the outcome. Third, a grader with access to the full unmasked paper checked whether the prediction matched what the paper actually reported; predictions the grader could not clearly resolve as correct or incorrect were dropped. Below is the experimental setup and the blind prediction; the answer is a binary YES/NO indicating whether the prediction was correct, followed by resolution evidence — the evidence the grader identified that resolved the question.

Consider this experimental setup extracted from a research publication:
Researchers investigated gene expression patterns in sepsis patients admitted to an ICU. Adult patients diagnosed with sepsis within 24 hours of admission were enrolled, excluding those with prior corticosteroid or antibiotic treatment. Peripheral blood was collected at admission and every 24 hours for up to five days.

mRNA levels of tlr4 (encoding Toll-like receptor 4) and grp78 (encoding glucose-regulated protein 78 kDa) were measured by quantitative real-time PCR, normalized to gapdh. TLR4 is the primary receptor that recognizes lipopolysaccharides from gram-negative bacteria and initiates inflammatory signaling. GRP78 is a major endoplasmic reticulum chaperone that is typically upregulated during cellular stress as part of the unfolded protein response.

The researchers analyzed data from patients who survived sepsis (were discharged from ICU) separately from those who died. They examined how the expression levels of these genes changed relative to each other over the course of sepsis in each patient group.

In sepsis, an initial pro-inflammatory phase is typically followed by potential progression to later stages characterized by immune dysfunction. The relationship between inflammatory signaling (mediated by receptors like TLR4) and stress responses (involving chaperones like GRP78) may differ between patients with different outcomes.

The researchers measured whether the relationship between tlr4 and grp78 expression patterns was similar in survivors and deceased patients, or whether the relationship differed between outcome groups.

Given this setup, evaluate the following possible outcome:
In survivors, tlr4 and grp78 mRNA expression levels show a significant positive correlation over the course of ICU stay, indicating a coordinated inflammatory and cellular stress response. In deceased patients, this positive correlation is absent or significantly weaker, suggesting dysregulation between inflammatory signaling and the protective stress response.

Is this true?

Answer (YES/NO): NO